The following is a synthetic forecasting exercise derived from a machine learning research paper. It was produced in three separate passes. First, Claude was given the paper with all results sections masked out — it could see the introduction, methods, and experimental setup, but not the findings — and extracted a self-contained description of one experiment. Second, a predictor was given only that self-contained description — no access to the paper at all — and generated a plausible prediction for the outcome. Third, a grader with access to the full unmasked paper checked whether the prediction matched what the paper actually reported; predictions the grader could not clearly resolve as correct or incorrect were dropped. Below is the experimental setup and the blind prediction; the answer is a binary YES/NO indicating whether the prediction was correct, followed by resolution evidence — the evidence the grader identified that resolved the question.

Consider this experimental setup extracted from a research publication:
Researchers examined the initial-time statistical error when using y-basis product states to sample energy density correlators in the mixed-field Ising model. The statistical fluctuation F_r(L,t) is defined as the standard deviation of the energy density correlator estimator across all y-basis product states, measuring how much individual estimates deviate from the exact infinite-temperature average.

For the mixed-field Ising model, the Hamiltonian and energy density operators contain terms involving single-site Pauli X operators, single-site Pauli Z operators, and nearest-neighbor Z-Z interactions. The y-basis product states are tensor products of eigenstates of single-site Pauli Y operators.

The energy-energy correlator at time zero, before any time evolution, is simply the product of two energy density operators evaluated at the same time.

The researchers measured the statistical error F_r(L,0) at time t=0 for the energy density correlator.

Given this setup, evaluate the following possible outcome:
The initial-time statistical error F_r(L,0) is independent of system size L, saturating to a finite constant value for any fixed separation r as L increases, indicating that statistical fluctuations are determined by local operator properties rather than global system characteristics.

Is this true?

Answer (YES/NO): NO